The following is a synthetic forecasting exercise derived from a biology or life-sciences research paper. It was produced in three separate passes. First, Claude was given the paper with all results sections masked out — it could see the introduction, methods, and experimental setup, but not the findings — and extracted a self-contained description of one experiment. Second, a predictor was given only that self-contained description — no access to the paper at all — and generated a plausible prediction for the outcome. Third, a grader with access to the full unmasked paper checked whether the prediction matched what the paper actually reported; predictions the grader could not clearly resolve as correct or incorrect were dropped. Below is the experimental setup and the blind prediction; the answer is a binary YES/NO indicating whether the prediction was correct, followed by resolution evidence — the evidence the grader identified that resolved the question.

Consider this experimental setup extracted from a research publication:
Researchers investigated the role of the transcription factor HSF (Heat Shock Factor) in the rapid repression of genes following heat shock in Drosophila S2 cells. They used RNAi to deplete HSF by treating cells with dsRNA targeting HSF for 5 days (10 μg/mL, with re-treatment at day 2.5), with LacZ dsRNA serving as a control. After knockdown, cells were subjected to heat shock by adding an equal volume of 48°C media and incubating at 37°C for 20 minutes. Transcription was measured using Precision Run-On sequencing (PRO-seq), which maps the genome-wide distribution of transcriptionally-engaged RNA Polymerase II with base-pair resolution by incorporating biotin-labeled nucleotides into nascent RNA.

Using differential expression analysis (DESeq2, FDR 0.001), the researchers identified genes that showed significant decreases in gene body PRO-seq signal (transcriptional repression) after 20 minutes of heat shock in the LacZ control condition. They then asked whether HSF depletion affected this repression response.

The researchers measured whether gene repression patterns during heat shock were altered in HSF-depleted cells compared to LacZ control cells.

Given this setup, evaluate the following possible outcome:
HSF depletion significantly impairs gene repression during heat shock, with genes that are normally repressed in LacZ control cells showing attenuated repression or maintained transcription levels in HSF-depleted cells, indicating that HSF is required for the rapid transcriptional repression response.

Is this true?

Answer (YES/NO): NO